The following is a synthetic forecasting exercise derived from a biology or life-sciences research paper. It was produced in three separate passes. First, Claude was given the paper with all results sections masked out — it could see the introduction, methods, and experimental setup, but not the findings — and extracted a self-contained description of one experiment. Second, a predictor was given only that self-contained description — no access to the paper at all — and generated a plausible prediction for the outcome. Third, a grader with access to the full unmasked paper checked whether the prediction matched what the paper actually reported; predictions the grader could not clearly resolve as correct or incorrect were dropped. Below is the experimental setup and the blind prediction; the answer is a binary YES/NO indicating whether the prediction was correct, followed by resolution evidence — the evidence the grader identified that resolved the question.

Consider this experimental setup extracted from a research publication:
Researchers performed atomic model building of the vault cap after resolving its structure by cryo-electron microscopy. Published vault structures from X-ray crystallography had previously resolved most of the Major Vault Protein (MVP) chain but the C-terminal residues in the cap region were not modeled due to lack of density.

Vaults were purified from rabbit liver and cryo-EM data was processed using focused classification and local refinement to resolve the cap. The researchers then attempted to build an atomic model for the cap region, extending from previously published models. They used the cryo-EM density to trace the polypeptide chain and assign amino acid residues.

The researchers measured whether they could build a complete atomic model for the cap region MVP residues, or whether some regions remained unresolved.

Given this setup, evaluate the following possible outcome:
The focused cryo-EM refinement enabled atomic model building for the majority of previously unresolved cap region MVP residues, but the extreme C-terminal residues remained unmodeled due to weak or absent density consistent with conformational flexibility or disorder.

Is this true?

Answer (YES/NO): YES